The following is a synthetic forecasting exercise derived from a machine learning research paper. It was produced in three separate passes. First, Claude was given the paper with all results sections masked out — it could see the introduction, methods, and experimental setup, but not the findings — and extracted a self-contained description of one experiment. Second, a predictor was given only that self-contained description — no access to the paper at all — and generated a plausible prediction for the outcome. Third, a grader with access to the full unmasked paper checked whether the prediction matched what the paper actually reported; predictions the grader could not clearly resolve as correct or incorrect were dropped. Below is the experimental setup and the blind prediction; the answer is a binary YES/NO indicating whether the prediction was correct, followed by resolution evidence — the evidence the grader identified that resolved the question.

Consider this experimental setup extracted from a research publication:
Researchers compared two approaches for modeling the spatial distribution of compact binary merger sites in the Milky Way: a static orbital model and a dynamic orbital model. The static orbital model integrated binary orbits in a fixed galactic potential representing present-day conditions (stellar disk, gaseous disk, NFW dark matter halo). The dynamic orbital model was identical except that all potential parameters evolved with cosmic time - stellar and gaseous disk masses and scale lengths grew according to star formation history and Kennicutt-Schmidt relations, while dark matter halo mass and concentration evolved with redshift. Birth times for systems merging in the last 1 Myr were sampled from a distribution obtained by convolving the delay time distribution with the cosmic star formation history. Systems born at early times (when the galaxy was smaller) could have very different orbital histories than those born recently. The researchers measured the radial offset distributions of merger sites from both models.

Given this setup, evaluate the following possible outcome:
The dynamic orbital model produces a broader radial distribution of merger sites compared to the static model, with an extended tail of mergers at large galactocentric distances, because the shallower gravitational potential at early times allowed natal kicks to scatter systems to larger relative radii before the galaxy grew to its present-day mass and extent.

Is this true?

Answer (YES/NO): NO